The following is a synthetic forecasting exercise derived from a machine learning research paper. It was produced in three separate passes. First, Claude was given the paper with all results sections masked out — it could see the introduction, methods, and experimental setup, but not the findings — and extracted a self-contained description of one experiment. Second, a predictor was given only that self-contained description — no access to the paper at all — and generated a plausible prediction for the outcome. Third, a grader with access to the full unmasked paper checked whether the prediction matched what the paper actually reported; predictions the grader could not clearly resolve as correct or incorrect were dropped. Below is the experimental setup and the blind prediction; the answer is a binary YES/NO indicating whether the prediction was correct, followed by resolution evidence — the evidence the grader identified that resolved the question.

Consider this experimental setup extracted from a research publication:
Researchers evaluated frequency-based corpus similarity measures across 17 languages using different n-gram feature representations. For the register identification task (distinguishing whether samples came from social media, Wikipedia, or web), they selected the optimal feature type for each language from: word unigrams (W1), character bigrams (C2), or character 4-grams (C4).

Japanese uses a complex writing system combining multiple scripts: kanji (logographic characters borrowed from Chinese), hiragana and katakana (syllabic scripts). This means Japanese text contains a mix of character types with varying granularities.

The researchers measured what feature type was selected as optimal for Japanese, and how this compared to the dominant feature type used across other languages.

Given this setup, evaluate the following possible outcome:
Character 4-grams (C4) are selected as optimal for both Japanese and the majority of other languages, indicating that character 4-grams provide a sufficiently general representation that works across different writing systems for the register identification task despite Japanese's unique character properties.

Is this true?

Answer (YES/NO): NO